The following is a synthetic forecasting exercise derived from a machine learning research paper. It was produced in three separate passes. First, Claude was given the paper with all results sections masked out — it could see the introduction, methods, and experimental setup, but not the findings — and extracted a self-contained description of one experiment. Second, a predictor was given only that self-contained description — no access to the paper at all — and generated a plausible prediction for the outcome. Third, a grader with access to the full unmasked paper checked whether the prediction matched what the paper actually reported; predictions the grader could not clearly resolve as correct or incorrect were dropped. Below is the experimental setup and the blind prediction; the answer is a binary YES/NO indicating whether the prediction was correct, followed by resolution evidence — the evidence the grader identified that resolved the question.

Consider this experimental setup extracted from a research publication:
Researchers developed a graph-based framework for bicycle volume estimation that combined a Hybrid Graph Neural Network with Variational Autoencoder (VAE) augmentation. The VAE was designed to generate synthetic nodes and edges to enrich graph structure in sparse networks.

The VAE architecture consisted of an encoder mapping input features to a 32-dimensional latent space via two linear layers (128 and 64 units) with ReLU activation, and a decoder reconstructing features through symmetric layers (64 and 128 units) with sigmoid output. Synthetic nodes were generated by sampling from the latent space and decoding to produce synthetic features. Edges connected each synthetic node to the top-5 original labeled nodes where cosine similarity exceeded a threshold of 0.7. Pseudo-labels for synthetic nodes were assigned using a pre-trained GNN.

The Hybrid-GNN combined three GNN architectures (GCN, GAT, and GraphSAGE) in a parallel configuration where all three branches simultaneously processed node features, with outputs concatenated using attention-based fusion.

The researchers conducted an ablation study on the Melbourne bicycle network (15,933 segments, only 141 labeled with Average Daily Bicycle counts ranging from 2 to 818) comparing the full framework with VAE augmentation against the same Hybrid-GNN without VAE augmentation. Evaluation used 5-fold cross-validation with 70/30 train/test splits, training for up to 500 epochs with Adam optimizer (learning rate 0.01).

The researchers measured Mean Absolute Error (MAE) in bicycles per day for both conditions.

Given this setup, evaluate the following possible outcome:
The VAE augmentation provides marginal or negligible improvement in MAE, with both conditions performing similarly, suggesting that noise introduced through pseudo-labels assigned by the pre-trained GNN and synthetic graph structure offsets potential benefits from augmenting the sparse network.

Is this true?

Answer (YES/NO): NO